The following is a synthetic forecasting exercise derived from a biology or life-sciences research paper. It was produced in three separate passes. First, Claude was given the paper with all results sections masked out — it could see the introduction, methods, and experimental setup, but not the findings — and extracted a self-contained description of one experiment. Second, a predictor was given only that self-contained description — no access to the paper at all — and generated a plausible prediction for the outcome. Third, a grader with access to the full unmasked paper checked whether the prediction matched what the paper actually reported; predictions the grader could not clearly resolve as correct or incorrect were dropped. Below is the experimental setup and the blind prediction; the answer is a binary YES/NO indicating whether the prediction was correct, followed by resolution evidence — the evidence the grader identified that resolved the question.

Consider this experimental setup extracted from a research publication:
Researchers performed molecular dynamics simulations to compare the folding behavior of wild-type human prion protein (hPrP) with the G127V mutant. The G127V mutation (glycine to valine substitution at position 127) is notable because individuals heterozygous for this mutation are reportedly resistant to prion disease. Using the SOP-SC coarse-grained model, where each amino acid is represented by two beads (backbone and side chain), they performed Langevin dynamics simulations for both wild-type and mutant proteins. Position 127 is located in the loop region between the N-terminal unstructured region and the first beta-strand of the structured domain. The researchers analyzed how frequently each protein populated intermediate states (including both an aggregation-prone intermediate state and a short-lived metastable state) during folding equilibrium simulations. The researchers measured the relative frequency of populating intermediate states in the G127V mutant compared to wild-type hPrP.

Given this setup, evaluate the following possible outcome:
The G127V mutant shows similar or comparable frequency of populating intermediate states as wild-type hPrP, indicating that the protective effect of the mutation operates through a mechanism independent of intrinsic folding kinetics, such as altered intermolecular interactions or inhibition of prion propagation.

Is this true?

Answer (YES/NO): NO